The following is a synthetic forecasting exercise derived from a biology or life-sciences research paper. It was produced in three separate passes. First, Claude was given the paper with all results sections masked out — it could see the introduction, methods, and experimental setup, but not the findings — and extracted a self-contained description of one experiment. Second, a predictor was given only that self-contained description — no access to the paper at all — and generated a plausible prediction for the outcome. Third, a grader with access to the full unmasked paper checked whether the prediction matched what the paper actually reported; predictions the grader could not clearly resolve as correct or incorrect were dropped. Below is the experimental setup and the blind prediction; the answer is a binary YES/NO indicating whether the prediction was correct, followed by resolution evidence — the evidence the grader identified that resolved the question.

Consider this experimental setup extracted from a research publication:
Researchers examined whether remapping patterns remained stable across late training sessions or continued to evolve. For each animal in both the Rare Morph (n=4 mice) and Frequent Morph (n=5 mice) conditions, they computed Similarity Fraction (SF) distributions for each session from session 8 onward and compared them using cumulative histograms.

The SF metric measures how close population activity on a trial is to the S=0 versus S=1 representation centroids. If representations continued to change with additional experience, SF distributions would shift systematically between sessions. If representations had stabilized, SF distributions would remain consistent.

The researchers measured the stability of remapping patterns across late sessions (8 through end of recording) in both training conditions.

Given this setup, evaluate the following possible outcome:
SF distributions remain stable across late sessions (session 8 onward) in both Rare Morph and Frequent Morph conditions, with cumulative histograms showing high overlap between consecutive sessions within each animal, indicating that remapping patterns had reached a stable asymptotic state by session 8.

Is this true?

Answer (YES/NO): YES